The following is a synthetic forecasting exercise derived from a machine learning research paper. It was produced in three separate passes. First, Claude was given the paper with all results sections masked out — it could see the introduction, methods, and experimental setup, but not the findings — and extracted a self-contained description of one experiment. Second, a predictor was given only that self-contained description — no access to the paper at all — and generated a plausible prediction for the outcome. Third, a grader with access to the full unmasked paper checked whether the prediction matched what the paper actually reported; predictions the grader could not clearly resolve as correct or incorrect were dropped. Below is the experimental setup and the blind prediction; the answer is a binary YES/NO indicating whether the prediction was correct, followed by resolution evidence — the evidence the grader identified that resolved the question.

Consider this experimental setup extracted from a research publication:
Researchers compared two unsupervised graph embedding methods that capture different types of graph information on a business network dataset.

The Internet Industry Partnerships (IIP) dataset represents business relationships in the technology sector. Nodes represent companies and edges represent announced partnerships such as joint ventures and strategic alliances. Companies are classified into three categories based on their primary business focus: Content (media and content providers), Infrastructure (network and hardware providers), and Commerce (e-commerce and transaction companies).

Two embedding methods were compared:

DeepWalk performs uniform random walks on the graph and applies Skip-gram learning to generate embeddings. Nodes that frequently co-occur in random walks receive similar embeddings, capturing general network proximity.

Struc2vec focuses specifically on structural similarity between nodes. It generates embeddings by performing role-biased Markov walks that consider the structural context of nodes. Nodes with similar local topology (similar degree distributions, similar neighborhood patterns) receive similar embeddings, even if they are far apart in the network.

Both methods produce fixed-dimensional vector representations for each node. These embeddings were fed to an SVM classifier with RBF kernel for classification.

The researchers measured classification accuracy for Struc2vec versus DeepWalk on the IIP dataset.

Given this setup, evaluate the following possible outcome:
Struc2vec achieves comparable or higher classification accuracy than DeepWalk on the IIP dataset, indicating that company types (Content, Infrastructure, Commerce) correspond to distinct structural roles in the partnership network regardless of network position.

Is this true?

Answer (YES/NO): YES